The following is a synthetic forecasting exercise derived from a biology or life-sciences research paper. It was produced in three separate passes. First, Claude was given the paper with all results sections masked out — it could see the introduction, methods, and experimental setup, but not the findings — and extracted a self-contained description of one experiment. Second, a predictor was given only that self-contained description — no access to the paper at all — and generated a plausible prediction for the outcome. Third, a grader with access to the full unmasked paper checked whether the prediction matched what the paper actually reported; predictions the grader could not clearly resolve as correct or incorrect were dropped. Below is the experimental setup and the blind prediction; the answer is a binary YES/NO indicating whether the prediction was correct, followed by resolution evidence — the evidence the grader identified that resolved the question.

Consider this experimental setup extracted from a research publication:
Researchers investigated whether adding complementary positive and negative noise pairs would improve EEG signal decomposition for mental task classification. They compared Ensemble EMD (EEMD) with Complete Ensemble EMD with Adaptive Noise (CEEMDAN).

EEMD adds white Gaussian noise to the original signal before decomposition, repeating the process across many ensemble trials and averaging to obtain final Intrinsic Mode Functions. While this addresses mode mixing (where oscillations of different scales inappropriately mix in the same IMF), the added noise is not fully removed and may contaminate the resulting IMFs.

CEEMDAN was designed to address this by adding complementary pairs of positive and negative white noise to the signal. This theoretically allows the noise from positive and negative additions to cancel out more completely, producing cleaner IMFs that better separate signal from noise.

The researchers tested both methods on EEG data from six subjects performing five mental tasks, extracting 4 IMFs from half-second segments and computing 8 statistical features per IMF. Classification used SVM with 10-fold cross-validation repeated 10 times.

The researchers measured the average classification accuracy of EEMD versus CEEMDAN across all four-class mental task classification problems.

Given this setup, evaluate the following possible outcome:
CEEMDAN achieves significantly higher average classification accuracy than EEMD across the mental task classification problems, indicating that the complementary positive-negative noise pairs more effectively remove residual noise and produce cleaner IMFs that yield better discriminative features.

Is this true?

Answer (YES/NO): NO